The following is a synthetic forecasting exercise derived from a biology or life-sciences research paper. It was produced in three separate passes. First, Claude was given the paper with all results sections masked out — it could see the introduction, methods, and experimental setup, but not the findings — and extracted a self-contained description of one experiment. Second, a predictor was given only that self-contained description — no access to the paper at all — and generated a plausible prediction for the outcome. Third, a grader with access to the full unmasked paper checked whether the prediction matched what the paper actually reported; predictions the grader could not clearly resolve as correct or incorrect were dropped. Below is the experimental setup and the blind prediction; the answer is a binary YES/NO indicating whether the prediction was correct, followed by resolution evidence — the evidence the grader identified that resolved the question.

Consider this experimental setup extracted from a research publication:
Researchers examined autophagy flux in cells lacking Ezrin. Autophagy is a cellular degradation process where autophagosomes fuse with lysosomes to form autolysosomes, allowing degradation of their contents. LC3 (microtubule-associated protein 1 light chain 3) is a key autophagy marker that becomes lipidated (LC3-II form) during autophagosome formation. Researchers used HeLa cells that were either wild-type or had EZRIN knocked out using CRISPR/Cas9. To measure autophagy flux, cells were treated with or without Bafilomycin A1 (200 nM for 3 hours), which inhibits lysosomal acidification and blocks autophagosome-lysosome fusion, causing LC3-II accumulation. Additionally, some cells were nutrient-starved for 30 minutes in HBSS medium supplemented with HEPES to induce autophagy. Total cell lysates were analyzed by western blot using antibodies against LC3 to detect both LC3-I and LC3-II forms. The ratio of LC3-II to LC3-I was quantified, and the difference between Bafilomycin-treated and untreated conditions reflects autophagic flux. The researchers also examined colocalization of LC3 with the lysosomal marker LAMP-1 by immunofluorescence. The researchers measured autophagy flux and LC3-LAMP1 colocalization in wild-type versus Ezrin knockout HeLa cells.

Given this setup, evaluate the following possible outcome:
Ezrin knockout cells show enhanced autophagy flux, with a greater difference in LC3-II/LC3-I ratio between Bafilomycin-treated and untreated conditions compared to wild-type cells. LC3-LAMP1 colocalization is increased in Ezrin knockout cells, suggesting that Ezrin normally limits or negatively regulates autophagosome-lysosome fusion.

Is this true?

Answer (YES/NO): YES